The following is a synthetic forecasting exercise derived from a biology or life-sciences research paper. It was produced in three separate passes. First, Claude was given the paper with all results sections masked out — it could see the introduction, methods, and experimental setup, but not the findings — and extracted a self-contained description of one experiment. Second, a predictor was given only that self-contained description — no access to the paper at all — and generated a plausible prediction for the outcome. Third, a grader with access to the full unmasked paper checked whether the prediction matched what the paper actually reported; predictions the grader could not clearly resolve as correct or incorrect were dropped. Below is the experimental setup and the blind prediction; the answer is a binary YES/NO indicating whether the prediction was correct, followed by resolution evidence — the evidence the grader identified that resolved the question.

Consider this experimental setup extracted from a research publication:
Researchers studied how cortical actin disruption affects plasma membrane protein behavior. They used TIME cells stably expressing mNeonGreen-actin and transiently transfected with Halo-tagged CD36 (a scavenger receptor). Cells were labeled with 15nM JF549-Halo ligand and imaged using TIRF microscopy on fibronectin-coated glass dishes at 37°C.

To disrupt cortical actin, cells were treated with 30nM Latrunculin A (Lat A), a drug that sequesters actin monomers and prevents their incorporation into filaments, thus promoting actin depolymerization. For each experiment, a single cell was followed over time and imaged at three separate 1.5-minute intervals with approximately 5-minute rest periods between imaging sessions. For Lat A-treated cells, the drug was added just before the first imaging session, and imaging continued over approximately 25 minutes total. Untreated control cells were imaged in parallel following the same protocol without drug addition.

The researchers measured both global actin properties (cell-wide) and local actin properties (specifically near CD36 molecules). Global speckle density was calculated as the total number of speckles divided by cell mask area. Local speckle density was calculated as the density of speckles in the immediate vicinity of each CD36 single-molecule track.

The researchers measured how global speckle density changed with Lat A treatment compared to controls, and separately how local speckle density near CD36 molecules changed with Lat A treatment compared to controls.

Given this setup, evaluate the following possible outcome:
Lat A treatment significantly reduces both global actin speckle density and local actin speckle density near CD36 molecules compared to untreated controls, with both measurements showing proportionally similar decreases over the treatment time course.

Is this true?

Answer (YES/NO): NO